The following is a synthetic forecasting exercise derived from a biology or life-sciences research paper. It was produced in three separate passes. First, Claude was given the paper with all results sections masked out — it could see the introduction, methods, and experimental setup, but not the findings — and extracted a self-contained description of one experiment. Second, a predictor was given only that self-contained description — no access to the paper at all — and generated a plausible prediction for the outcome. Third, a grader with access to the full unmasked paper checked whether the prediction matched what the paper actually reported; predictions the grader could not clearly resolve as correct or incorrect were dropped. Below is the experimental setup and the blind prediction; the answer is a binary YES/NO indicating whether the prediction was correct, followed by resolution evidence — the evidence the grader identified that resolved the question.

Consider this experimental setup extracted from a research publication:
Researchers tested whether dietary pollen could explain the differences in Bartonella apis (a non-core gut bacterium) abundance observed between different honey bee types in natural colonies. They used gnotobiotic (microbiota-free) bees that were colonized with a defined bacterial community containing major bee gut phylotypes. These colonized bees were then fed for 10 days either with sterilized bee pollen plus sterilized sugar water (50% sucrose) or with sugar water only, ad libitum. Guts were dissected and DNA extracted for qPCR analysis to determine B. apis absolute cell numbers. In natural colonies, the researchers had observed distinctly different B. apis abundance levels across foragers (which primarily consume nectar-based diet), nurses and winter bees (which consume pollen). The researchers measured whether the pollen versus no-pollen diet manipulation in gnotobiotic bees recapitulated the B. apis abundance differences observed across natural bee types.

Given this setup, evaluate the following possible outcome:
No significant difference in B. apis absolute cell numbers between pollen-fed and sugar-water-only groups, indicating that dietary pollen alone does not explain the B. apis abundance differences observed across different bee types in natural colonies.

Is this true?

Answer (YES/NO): YES